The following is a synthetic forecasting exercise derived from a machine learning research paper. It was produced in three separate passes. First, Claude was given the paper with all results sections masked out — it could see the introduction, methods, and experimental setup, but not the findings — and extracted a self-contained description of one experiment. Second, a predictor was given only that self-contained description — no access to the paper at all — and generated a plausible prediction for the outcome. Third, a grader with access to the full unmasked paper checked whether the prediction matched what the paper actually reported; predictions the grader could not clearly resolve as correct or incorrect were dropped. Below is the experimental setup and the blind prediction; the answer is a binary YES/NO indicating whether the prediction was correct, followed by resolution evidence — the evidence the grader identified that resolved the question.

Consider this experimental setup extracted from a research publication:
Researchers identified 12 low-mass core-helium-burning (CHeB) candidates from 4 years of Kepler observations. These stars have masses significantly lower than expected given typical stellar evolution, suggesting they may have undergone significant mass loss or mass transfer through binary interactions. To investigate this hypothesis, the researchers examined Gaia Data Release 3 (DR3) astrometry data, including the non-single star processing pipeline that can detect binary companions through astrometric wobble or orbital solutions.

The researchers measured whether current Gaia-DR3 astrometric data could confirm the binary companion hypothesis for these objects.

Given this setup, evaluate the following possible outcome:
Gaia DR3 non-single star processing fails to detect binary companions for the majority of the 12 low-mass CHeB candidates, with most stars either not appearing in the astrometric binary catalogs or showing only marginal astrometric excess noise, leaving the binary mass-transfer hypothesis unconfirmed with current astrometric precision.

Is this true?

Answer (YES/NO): YES